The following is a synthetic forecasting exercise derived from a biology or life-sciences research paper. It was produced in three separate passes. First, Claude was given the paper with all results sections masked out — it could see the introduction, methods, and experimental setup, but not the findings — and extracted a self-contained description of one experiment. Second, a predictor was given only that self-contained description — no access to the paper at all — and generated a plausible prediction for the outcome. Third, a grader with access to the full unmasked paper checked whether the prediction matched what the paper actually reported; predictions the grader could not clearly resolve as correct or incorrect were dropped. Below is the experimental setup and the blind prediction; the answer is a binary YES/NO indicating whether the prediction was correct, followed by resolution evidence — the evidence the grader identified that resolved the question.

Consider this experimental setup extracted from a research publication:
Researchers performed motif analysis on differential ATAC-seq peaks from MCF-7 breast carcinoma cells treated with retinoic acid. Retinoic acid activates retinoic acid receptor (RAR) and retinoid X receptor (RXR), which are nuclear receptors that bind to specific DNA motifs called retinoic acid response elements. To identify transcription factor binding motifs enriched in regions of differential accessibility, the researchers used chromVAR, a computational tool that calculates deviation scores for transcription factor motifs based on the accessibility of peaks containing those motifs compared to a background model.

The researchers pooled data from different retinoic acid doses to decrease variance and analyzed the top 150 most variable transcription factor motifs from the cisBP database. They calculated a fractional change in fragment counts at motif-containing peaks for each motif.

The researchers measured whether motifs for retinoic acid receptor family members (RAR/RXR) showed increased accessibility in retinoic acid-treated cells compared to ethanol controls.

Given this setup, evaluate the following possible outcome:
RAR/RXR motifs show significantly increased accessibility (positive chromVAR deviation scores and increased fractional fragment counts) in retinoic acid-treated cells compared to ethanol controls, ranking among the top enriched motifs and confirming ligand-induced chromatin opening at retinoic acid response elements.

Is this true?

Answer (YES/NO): YES